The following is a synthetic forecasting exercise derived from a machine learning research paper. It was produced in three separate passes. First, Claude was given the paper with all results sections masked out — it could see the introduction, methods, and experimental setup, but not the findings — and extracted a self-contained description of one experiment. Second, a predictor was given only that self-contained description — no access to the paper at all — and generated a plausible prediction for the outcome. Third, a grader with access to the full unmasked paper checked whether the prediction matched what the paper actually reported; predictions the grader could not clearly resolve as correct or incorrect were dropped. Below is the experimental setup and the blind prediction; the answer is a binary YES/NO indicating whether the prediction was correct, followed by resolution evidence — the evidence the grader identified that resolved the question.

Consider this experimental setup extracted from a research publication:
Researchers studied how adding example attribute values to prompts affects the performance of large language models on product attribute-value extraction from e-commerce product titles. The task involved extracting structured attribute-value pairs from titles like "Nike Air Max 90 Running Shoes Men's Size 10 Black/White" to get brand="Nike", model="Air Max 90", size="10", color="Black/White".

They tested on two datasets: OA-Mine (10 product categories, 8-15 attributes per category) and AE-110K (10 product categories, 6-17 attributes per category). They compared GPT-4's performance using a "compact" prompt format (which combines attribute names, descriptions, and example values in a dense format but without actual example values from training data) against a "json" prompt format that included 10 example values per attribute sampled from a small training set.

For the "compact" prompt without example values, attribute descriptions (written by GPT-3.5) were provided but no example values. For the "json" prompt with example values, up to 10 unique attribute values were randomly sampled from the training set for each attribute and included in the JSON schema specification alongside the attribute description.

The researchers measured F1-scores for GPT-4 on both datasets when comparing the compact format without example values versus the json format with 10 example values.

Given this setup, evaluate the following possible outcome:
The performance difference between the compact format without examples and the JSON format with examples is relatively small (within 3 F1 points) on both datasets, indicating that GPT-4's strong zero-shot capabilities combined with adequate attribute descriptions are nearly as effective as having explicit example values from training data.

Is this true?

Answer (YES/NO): NO